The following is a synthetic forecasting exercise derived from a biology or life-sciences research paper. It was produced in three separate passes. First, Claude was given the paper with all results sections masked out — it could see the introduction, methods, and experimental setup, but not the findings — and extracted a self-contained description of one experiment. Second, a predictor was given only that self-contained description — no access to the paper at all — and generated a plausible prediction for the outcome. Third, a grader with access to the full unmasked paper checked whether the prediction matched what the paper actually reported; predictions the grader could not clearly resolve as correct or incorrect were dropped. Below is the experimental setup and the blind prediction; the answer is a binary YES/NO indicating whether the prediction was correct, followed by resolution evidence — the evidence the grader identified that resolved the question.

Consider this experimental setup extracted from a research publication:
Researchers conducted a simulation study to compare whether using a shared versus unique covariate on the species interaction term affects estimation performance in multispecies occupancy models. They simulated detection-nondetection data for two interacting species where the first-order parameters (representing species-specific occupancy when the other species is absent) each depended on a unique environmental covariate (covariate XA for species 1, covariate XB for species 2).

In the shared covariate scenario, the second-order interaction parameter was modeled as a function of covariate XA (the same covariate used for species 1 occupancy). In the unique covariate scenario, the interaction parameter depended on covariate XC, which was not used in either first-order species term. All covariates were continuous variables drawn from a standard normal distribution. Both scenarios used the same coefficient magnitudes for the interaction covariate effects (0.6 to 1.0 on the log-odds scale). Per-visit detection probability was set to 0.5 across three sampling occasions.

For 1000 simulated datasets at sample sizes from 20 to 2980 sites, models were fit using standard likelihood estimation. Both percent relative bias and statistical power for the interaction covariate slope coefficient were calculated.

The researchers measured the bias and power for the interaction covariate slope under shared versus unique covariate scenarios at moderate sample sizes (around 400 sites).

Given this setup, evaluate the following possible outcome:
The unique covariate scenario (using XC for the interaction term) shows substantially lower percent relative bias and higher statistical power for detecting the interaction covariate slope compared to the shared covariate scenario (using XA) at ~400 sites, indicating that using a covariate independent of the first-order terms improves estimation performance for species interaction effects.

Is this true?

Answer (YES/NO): NO